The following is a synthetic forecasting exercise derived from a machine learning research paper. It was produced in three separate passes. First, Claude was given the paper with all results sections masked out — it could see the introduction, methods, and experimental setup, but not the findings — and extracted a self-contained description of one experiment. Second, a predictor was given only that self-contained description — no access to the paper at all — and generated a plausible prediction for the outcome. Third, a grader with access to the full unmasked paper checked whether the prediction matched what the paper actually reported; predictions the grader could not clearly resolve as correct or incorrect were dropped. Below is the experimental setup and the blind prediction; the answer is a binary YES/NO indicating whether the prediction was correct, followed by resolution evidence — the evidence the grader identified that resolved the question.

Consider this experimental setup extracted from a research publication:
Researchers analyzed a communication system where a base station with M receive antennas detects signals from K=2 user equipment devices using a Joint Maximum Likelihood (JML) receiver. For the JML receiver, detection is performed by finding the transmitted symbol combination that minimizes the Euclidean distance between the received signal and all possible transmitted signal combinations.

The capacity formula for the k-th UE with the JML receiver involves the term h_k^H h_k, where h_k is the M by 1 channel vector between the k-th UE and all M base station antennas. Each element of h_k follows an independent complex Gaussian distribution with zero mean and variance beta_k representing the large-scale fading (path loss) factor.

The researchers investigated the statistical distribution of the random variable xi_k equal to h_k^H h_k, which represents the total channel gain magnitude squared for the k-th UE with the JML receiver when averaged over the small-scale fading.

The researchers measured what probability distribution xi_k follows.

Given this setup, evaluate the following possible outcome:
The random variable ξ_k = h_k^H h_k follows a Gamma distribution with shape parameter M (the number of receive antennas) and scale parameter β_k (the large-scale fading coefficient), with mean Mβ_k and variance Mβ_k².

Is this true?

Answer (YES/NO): YES